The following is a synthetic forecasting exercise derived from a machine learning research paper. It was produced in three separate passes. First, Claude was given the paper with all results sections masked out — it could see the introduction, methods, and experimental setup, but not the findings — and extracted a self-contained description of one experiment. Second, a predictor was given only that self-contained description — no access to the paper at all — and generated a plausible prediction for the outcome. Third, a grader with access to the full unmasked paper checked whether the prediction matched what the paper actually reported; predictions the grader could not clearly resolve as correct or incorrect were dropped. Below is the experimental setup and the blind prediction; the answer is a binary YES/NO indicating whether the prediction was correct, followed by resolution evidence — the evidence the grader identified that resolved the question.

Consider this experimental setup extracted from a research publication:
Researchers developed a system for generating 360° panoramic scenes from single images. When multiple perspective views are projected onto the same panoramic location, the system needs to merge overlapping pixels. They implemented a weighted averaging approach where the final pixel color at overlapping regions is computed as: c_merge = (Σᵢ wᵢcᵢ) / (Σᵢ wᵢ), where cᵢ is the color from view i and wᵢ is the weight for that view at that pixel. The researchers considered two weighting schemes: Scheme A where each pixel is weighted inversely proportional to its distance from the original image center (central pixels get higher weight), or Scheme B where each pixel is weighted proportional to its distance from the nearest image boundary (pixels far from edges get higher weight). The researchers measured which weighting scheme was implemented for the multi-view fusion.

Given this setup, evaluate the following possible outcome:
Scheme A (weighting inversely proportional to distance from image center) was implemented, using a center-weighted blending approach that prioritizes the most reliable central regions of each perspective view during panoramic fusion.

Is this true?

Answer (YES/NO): NO